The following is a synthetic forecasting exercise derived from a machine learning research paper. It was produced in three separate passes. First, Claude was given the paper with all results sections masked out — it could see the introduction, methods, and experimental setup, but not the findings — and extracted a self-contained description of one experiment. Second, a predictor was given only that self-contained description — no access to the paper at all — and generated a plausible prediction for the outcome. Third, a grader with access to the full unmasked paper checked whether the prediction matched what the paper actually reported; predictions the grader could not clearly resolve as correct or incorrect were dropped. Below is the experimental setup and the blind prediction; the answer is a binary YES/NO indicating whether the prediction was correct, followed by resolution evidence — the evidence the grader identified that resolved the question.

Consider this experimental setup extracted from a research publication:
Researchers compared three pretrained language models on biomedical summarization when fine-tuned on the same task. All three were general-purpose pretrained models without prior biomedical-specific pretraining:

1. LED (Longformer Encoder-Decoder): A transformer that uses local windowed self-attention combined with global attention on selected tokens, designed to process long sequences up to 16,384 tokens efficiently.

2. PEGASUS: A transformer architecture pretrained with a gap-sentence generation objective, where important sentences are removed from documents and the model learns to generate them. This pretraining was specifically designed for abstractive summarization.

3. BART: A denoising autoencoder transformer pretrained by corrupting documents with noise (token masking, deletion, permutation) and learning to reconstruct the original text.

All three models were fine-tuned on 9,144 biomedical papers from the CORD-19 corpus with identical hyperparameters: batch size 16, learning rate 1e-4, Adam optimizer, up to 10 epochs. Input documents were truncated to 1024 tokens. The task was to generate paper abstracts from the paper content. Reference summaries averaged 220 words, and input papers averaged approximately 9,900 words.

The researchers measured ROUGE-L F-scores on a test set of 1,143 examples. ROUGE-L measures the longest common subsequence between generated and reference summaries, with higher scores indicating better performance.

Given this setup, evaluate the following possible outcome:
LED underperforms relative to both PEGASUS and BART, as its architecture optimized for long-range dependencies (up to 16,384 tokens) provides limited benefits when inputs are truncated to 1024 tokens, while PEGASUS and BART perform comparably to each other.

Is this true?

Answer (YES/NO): NO